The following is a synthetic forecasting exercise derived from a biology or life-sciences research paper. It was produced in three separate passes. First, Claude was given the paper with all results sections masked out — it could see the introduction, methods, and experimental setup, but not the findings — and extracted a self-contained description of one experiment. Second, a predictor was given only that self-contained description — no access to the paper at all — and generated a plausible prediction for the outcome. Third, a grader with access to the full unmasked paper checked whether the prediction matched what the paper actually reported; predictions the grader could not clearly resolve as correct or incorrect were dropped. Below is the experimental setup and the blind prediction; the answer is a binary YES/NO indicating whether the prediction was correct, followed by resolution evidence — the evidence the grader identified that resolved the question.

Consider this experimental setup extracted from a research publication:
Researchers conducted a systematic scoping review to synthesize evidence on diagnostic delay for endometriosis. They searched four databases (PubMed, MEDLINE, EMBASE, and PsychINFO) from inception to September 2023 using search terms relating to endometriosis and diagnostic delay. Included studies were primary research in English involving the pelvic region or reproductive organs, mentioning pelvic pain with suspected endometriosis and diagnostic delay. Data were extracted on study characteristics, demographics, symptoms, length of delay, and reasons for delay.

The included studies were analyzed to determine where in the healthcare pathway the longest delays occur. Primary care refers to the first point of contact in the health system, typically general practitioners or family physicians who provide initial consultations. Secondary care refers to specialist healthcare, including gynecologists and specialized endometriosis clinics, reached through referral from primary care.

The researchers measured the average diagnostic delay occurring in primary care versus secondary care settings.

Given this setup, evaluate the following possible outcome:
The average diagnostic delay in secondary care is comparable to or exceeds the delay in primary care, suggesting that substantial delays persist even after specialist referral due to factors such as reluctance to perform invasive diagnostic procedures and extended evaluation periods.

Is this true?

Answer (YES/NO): YES